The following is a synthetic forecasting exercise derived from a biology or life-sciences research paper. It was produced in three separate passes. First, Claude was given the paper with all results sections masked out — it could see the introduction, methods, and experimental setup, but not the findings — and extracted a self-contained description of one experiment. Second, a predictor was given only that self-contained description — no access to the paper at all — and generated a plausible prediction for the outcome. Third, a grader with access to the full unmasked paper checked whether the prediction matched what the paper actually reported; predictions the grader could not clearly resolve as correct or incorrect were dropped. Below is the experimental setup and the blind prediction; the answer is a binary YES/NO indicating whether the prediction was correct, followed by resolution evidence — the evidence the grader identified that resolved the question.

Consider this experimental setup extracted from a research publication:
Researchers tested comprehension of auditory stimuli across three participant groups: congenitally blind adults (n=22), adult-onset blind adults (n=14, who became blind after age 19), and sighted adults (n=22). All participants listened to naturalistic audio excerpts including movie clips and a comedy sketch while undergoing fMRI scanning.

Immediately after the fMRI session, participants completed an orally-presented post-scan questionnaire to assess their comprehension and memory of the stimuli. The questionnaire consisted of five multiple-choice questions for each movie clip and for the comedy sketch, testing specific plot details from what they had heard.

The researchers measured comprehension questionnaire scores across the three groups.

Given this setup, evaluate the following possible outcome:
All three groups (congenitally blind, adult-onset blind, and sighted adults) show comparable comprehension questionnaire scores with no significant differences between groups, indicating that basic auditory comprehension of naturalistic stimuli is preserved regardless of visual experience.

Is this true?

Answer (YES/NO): YES